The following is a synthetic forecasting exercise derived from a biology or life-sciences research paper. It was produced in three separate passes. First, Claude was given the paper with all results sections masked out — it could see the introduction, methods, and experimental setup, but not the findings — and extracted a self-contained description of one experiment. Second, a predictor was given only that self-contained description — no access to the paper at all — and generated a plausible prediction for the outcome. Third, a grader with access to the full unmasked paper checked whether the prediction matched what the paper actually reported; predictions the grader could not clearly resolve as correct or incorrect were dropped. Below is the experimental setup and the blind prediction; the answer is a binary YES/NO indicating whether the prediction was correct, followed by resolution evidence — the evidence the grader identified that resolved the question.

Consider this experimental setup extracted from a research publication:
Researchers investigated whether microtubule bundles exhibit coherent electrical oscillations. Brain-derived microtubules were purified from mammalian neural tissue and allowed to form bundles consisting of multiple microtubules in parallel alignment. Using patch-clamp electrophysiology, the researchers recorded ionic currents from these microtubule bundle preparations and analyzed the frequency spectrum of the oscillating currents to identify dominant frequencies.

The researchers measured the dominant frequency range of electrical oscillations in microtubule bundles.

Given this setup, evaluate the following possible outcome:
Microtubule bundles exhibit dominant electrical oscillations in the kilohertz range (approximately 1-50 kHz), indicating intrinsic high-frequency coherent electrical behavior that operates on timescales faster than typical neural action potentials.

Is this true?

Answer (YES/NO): NO